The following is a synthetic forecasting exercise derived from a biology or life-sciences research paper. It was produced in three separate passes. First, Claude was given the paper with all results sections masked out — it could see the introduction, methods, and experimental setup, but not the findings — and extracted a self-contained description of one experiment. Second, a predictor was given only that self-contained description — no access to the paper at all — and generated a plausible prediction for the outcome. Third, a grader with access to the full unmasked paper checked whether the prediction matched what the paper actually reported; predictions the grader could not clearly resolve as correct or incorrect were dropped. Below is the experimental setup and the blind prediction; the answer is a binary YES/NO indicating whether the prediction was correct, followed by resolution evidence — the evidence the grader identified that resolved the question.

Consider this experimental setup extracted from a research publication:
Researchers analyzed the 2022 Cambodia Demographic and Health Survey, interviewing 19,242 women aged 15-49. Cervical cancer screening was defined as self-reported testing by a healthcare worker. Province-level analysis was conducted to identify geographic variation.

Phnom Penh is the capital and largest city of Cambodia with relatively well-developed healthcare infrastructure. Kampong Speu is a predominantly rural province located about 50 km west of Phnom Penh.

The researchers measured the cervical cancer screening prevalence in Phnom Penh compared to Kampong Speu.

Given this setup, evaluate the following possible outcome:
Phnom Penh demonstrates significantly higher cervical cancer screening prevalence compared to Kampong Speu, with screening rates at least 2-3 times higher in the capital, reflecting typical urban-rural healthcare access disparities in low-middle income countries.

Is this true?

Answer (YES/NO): YES